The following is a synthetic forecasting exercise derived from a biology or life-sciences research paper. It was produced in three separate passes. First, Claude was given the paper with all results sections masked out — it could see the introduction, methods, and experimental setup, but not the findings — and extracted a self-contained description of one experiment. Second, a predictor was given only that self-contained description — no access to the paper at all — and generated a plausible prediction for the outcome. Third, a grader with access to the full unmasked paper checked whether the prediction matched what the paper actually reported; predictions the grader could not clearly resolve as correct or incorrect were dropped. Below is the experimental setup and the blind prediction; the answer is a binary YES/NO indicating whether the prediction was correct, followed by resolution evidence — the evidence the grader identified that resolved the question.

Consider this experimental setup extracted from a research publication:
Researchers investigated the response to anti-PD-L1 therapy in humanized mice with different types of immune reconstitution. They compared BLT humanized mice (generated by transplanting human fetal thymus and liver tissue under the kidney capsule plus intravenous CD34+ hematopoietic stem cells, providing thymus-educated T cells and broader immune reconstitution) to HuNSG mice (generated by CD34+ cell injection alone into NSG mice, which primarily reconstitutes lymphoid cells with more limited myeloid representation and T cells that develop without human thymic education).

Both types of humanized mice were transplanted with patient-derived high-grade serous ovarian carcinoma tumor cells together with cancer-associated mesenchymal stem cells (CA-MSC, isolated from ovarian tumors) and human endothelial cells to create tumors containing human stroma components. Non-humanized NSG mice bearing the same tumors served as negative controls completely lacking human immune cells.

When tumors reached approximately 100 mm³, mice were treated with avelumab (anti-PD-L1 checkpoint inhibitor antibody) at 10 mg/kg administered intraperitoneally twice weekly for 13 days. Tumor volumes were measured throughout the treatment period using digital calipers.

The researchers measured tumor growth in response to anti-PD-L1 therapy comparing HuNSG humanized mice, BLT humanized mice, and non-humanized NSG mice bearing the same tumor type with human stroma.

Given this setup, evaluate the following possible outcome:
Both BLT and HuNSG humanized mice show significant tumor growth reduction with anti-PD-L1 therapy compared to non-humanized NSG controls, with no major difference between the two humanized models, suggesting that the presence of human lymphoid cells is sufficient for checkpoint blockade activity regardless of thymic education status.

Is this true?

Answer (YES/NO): NO